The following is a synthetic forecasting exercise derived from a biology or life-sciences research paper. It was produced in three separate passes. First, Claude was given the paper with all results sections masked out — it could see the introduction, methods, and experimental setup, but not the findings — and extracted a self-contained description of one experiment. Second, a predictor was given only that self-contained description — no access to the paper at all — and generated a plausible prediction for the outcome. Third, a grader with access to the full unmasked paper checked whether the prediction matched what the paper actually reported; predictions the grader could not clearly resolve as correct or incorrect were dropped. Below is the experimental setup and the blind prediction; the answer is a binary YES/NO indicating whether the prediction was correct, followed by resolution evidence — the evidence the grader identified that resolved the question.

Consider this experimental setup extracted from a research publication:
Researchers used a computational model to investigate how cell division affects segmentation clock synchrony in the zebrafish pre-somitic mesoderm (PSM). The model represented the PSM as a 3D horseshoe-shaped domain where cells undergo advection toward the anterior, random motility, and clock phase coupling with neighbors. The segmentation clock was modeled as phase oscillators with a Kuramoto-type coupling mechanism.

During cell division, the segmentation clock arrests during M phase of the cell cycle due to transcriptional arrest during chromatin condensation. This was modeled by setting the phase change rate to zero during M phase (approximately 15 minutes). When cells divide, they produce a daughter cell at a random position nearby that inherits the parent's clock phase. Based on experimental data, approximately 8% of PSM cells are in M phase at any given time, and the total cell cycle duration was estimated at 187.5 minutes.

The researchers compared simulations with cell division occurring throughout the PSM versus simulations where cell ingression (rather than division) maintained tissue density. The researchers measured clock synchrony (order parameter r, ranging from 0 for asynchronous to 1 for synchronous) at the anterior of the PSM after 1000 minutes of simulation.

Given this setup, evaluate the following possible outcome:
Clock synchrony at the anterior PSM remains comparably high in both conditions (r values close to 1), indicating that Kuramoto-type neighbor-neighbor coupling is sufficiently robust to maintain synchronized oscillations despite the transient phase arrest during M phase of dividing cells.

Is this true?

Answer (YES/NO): NO